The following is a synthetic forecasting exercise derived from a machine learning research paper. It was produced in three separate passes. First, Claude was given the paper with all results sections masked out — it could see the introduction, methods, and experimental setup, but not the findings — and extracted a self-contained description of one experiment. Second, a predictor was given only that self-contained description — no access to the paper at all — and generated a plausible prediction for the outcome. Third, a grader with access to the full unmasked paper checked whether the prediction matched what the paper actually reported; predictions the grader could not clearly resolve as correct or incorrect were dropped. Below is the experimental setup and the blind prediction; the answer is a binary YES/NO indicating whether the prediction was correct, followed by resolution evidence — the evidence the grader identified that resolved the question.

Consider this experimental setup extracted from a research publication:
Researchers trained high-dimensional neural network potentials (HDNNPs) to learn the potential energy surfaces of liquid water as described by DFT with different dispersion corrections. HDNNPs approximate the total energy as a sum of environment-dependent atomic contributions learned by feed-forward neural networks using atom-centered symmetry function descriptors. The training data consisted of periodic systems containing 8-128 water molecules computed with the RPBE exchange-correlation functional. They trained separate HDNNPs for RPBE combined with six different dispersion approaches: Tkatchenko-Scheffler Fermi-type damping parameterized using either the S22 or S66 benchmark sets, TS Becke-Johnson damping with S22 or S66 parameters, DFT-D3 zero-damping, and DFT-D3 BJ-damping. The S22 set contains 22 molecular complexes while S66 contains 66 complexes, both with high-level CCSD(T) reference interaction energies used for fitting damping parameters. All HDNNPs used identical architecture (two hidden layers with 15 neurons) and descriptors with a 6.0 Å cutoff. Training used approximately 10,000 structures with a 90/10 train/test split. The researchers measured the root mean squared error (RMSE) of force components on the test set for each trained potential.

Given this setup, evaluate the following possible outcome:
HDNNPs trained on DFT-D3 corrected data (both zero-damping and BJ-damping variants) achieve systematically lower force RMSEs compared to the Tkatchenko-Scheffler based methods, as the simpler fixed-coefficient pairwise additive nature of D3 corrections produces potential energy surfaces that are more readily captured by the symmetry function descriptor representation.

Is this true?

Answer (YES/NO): YES